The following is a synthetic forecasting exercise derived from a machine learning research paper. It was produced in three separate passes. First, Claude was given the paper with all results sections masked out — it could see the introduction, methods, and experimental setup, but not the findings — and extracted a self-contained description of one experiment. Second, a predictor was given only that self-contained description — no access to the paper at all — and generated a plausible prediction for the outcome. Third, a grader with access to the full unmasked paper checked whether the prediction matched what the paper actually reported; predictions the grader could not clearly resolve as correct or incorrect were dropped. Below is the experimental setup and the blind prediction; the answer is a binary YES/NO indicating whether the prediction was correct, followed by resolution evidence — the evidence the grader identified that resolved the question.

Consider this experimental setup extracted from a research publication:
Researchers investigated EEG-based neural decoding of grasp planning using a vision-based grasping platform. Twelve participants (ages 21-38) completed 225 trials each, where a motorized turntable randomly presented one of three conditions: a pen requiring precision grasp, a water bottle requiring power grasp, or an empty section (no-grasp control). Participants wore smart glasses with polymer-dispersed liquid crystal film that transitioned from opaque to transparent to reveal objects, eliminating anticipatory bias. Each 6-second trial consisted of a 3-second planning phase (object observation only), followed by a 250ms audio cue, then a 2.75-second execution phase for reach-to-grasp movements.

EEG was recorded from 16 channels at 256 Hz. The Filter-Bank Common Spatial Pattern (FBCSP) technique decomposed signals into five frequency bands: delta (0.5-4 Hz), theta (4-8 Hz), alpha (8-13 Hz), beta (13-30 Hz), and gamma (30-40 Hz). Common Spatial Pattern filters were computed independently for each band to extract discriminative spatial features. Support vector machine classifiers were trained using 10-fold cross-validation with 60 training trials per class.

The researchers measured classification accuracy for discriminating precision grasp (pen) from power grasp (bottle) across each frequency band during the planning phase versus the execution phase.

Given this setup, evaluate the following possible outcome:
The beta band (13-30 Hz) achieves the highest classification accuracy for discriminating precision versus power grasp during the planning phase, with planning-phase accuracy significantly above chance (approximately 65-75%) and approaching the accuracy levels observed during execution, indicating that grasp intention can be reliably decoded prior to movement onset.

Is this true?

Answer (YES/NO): NO